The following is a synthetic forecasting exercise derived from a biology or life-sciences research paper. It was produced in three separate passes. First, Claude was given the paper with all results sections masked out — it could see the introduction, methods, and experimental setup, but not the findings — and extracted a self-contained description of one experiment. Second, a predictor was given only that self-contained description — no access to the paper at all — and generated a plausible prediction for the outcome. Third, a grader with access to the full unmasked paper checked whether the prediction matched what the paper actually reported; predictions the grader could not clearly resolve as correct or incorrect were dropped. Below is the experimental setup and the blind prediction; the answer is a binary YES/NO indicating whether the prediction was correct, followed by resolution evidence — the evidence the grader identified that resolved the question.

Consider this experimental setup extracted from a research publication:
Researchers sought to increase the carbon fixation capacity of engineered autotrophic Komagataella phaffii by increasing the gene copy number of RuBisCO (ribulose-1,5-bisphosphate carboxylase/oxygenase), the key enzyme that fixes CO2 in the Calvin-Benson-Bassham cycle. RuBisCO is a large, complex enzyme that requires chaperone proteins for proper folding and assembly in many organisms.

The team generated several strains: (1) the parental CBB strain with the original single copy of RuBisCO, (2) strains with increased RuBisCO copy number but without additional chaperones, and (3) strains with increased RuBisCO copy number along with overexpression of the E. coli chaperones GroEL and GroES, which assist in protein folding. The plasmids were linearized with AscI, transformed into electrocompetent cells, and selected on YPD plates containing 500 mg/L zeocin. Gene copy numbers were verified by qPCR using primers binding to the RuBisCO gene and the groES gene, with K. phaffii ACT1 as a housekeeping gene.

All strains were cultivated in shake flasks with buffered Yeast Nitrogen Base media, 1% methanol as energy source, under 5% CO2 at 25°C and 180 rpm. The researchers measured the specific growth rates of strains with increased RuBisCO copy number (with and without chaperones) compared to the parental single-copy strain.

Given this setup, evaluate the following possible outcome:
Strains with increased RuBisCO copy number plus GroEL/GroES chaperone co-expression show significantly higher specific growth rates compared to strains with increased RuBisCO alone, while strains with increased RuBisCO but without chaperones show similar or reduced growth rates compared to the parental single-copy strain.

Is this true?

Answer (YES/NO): NO